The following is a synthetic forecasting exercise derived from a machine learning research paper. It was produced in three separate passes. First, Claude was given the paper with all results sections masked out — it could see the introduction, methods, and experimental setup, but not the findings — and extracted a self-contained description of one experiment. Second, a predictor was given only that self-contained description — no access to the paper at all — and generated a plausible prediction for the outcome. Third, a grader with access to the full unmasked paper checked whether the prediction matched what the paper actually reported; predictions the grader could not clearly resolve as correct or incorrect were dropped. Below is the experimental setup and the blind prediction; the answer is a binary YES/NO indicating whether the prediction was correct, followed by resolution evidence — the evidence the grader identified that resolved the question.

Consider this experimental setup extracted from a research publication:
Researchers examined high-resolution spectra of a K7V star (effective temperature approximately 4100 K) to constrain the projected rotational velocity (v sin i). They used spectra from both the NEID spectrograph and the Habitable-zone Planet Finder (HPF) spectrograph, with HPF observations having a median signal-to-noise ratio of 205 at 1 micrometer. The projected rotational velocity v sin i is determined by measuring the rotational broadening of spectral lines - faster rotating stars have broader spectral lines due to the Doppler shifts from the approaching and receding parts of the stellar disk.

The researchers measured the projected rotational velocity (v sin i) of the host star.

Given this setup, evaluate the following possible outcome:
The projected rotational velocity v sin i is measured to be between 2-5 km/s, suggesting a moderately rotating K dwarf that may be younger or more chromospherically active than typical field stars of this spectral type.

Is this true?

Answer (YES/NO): NO